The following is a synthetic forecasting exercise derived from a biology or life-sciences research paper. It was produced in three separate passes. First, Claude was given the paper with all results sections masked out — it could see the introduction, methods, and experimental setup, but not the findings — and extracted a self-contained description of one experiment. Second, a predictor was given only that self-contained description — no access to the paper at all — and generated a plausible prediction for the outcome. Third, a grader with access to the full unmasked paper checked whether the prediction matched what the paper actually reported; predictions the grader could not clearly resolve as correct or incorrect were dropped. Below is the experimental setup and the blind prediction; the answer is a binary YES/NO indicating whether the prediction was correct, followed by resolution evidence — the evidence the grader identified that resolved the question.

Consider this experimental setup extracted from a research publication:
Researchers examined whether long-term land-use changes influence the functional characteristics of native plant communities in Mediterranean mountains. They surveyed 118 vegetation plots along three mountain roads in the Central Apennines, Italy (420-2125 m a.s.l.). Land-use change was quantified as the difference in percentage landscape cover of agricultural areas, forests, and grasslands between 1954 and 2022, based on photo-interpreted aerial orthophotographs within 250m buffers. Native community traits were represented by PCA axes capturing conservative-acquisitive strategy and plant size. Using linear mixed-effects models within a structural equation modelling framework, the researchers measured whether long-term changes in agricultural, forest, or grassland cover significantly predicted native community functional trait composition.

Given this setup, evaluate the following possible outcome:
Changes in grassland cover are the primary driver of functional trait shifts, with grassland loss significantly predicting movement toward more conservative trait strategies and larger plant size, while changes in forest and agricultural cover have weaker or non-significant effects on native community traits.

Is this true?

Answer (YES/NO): NO